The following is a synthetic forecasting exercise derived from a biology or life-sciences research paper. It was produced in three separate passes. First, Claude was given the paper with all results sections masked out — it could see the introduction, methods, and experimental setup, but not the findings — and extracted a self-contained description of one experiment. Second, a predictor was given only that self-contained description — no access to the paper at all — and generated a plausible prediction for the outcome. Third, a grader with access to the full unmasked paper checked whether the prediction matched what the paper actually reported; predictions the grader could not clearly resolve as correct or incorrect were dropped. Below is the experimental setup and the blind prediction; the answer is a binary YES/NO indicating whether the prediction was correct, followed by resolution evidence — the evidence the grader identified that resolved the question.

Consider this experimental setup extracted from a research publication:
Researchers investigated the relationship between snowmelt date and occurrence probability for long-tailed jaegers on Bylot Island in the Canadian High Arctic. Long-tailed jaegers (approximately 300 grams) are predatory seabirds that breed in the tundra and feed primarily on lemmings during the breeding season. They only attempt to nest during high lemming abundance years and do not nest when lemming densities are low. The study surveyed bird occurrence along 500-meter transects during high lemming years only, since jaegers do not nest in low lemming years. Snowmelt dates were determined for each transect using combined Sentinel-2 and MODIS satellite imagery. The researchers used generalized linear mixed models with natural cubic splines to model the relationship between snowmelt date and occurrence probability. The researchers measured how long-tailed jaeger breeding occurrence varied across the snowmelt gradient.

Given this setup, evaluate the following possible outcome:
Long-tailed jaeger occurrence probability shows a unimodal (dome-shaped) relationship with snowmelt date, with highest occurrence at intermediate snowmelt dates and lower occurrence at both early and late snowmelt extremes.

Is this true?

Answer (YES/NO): NO